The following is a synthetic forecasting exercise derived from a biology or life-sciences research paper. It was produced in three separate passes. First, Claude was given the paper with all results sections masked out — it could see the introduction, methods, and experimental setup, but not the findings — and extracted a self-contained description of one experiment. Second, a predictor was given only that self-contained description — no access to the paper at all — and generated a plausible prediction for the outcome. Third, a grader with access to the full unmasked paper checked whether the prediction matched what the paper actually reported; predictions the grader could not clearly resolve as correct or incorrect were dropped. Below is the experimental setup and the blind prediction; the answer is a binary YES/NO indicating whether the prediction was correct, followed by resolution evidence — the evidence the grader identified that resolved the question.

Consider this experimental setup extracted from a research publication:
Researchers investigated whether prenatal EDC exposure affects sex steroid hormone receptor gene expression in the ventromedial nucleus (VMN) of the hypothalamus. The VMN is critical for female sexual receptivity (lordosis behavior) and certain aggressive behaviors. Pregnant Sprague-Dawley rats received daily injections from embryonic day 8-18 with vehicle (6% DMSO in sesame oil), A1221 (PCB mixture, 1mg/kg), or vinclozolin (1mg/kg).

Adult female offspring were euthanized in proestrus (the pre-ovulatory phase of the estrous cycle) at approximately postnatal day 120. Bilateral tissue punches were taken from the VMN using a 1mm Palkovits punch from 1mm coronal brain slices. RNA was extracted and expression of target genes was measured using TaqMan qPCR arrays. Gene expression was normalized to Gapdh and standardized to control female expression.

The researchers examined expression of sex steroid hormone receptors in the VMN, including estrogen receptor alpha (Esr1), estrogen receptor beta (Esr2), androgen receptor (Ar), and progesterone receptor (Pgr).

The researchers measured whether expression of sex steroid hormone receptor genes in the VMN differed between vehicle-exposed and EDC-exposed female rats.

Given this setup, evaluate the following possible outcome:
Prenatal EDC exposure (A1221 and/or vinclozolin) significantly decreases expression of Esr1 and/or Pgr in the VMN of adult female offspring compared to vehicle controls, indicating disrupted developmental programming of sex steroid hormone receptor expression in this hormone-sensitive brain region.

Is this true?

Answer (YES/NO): NO